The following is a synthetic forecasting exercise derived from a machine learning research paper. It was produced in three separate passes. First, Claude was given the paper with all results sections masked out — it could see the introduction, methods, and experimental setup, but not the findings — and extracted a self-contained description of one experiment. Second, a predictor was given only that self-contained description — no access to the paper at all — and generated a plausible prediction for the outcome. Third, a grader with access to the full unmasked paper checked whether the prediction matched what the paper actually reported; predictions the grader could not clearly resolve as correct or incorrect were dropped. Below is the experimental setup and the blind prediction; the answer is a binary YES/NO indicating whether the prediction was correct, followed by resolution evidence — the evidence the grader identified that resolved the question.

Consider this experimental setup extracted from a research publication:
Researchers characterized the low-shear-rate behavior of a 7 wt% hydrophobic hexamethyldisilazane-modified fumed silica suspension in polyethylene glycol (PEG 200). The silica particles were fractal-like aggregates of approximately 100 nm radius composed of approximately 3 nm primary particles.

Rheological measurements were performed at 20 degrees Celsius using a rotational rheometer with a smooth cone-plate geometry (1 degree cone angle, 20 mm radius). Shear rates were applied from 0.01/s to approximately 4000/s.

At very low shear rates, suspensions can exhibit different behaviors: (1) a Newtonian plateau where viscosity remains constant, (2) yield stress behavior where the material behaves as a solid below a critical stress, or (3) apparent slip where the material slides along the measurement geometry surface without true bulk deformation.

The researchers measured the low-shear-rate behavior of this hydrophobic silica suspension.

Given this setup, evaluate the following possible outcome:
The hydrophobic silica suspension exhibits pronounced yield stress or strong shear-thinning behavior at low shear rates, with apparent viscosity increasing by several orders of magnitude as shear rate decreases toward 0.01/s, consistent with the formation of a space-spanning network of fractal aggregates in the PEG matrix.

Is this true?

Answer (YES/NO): NO